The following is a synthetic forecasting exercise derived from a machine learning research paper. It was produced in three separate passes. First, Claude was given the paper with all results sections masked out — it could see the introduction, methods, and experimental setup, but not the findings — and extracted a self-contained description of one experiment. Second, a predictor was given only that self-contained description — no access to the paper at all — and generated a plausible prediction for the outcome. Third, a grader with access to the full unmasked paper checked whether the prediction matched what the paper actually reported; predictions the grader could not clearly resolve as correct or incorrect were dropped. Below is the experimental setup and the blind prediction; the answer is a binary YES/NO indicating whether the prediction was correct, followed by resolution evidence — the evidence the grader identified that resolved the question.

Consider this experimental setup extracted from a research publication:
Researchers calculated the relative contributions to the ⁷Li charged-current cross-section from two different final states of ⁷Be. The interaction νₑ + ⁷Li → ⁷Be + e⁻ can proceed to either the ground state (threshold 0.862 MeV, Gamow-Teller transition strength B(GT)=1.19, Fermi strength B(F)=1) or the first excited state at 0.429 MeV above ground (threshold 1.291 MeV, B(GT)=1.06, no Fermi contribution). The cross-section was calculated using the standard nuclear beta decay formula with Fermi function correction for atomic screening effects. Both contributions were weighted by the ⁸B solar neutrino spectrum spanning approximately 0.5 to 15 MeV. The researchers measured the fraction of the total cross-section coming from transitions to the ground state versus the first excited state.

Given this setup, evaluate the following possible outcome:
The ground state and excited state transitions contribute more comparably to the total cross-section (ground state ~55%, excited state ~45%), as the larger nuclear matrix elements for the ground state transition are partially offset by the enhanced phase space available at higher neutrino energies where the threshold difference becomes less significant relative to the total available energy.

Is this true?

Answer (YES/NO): NO